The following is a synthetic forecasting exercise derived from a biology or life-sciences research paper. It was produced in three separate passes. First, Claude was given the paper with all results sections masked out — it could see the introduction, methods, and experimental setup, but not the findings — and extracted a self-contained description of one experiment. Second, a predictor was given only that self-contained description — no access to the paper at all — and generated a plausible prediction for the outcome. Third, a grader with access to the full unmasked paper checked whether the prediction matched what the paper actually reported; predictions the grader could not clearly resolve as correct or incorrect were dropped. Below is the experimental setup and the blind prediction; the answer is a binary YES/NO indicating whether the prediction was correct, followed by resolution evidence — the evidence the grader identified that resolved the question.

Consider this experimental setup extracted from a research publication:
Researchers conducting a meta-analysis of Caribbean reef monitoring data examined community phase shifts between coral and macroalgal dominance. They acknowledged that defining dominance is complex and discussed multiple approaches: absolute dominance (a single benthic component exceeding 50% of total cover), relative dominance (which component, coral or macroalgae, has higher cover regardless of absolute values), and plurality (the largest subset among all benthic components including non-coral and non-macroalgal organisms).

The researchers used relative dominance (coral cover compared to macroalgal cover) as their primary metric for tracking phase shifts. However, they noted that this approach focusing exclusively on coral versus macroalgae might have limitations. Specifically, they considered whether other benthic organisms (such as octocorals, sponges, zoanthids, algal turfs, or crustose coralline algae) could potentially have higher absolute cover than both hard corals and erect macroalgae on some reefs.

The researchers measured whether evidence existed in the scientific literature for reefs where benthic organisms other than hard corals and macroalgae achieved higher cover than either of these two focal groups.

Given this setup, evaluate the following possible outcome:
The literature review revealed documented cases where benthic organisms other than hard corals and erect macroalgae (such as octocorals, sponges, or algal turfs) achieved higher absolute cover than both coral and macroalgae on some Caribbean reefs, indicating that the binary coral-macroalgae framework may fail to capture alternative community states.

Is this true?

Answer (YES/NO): YES